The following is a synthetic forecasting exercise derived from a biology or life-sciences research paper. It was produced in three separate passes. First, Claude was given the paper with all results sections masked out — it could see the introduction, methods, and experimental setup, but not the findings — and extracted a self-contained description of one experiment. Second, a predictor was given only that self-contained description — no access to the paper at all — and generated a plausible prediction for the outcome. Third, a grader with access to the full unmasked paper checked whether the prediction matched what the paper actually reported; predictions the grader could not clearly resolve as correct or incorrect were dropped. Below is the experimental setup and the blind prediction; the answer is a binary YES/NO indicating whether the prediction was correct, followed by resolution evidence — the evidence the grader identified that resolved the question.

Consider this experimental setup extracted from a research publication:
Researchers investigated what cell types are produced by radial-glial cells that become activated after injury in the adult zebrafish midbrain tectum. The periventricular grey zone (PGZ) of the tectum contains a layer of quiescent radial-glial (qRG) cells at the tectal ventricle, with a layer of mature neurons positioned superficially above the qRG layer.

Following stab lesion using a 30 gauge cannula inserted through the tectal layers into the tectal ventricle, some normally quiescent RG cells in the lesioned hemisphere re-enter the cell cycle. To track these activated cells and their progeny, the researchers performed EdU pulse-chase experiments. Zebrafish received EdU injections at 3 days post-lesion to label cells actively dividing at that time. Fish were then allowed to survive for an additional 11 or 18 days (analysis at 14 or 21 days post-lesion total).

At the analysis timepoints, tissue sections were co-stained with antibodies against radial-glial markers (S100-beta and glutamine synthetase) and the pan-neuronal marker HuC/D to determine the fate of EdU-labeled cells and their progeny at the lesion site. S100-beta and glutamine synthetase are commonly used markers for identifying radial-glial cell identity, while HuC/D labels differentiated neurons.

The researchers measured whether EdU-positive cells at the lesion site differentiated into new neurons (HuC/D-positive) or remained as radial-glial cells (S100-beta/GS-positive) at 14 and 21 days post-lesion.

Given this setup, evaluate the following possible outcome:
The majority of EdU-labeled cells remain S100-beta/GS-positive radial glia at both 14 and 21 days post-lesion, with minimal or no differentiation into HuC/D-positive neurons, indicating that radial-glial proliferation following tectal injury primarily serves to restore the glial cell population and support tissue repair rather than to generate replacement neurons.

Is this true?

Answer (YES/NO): YES